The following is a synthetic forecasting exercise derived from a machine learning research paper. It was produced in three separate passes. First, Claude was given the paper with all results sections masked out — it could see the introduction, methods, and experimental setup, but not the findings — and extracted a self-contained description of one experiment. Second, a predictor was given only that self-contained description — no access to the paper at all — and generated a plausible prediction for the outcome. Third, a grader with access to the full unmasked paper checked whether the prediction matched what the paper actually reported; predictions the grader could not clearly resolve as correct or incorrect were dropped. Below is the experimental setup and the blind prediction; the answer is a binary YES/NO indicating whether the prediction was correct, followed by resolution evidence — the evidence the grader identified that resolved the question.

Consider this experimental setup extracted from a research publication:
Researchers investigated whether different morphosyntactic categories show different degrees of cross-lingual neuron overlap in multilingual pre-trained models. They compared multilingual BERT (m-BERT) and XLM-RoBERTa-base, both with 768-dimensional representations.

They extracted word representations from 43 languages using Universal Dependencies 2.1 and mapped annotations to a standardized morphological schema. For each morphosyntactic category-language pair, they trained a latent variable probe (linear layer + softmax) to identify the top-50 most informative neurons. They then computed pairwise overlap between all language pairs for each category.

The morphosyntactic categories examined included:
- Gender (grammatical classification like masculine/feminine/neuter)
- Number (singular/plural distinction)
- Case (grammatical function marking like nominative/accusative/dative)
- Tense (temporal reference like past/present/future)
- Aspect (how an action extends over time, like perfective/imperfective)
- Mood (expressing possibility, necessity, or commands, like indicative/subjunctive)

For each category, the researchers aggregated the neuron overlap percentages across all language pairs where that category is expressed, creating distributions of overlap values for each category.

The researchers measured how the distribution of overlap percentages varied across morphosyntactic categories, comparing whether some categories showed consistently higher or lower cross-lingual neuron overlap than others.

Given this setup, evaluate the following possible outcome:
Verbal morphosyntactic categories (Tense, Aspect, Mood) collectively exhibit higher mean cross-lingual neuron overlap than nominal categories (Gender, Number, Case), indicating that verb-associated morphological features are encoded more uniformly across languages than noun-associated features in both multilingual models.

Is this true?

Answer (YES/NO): NO